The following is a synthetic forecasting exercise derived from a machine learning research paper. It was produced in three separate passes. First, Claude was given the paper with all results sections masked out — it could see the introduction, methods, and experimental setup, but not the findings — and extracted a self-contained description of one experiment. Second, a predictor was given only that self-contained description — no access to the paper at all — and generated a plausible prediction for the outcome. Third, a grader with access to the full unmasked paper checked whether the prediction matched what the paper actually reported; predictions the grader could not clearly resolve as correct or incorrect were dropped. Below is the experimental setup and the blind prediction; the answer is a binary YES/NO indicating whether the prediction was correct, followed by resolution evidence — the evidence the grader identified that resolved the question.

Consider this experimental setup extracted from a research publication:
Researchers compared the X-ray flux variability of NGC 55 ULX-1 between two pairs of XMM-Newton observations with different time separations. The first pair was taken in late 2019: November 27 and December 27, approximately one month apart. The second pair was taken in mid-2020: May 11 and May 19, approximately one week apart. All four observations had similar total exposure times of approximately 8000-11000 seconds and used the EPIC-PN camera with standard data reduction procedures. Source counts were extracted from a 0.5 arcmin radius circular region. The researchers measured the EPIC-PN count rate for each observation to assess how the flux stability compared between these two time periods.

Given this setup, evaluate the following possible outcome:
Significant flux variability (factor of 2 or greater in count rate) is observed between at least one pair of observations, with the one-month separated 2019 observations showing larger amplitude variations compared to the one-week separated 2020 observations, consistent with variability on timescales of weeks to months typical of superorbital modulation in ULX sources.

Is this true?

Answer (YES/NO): NO